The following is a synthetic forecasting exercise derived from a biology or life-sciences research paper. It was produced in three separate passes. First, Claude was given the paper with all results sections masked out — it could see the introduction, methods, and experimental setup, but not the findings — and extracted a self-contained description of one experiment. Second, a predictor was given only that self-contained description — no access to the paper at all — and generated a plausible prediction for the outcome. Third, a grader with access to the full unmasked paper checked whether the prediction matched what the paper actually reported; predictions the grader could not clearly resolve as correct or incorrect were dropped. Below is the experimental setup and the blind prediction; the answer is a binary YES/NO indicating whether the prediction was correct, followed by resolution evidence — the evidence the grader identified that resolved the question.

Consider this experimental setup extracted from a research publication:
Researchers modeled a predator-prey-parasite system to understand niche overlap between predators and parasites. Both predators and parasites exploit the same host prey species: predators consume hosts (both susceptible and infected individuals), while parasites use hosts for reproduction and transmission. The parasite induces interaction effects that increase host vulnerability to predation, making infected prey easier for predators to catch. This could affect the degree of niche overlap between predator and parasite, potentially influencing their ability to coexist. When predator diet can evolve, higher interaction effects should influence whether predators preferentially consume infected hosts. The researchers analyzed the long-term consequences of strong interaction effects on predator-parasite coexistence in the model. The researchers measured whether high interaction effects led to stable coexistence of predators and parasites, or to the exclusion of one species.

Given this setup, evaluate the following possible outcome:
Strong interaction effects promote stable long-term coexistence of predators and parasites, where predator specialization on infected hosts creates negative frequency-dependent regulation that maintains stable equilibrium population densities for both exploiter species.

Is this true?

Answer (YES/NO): NO